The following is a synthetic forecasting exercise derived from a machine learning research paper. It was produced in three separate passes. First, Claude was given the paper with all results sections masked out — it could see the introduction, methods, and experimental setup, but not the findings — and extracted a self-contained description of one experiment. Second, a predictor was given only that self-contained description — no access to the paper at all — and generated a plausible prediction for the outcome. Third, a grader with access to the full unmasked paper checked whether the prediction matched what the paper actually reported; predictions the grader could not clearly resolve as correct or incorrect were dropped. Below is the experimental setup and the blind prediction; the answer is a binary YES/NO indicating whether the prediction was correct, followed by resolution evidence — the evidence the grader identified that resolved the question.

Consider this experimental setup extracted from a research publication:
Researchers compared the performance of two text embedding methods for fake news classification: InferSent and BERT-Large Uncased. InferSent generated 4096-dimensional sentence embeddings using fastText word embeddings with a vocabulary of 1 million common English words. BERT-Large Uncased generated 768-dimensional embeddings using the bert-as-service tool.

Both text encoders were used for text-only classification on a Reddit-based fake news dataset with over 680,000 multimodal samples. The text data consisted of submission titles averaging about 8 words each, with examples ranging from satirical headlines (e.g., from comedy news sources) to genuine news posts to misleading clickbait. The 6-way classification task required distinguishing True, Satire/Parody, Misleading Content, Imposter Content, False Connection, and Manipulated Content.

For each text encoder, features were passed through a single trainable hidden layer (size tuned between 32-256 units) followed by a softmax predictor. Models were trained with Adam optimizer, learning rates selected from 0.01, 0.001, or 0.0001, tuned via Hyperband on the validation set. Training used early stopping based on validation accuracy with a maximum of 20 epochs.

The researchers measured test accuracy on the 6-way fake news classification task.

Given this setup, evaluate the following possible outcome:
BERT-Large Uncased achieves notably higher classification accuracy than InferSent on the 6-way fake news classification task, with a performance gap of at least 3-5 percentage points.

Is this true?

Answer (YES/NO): NO